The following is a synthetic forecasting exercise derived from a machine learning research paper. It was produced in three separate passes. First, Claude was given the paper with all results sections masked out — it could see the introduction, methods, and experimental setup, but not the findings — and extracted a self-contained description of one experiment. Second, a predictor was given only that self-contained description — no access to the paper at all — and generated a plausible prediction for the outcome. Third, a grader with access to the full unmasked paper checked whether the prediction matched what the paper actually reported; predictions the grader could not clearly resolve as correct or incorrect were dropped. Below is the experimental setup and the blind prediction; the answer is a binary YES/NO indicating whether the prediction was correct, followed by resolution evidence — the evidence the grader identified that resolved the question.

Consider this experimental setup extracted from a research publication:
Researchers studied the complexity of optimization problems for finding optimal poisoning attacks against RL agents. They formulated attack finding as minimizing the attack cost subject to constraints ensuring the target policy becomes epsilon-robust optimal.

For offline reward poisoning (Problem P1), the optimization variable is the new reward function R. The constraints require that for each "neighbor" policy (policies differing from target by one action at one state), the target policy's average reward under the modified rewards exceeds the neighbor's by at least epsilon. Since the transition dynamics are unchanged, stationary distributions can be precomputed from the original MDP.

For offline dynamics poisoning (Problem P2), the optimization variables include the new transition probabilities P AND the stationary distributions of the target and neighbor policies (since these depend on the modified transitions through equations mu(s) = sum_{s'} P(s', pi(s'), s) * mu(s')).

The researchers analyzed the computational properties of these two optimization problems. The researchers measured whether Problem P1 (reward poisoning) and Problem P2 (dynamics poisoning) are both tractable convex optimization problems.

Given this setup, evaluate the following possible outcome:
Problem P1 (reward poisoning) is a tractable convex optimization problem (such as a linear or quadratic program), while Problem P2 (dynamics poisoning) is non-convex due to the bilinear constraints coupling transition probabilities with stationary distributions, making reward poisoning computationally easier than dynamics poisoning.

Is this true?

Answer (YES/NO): YES